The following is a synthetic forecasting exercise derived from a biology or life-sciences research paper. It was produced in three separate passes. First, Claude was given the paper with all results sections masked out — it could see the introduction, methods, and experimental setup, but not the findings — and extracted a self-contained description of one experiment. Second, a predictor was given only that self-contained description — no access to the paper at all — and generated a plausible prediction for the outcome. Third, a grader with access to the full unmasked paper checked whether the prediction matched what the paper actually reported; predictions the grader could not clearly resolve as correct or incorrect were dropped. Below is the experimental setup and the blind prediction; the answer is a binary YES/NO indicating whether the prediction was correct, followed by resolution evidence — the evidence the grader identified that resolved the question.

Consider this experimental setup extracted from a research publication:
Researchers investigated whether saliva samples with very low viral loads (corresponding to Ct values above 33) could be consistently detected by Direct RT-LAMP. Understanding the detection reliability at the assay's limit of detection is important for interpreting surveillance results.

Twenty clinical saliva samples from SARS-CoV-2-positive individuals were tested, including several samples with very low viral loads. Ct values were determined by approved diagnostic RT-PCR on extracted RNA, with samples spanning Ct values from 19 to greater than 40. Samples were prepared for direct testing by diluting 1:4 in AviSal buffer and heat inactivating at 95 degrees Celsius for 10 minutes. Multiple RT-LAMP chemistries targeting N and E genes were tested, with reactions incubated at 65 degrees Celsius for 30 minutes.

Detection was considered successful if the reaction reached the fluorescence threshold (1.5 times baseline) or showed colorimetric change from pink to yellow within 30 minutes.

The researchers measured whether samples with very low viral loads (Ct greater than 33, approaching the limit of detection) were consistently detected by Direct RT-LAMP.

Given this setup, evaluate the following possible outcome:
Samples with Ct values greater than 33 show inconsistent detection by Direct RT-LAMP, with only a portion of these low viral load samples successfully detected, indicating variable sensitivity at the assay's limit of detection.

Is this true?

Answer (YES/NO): YES